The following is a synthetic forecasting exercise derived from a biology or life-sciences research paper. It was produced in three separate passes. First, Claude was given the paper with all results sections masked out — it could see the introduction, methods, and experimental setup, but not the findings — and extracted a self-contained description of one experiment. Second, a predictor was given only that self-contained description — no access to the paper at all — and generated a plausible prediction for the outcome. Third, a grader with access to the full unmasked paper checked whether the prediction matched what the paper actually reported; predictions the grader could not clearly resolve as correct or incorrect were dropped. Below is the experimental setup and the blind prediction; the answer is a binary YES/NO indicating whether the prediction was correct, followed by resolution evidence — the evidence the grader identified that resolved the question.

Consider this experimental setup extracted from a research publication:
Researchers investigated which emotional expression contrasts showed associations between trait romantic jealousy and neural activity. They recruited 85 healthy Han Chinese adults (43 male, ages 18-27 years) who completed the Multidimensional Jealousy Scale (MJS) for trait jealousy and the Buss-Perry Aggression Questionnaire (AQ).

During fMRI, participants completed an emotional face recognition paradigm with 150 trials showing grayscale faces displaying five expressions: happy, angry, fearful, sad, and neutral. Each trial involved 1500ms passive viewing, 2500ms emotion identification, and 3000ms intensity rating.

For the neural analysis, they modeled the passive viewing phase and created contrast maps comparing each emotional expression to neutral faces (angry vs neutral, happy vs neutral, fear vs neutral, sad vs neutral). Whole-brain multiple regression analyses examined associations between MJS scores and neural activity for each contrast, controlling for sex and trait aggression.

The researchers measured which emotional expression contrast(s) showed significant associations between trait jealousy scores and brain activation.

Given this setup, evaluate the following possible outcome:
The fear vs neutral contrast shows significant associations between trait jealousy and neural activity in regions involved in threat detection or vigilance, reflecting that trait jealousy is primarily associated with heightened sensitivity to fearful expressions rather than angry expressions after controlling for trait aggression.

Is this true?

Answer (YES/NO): NO